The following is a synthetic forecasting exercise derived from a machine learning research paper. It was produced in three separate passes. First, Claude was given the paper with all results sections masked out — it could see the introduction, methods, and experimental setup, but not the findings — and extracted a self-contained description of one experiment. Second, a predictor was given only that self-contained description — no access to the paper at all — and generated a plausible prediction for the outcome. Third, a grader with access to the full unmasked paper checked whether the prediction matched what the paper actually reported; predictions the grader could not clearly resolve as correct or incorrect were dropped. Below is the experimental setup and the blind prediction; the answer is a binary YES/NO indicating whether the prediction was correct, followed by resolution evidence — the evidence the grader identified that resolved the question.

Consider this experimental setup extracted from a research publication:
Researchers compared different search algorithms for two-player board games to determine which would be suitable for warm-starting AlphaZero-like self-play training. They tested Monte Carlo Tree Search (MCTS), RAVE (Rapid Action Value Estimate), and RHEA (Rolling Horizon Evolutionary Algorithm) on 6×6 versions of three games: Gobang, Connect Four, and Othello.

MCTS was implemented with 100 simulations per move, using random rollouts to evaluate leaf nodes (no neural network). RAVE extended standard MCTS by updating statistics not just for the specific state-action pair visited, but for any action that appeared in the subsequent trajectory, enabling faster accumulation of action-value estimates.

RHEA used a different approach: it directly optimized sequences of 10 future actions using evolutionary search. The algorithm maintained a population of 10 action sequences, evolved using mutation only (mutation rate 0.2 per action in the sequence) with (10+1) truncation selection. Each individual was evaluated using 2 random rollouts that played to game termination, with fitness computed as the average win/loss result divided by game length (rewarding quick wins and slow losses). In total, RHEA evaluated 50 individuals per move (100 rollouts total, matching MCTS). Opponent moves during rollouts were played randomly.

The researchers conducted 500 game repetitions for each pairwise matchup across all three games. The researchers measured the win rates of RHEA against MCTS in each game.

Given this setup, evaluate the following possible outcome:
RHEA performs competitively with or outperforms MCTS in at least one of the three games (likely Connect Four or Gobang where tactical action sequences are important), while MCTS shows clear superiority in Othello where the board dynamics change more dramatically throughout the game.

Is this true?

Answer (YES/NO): NO